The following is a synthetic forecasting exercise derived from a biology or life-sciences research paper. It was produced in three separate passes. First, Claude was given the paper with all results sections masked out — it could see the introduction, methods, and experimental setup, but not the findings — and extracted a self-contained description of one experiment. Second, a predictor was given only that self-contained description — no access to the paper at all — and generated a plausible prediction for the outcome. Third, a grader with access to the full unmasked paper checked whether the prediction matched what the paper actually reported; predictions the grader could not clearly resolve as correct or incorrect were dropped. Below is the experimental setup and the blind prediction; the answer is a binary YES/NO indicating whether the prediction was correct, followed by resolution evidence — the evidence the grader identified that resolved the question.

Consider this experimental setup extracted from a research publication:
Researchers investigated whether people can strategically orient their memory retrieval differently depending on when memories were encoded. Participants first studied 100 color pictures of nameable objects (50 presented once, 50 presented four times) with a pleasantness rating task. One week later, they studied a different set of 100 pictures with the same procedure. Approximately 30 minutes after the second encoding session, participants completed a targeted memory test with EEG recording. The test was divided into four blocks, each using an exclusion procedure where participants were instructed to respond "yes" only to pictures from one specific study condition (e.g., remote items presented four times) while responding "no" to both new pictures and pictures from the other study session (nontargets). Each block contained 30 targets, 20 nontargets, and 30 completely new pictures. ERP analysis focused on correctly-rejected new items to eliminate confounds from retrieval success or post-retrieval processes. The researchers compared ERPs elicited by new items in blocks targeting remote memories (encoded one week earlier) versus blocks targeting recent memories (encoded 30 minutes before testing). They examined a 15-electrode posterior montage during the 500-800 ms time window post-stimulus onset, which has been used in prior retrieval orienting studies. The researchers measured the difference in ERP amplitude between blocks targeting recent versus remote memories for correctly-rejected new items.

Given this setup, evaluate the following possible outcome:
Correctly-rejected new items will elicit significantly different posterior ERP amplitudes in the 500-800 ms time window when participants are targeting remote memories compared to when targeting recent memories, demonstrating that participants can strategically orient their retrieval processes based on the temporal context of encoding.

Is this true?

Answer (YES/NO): YES